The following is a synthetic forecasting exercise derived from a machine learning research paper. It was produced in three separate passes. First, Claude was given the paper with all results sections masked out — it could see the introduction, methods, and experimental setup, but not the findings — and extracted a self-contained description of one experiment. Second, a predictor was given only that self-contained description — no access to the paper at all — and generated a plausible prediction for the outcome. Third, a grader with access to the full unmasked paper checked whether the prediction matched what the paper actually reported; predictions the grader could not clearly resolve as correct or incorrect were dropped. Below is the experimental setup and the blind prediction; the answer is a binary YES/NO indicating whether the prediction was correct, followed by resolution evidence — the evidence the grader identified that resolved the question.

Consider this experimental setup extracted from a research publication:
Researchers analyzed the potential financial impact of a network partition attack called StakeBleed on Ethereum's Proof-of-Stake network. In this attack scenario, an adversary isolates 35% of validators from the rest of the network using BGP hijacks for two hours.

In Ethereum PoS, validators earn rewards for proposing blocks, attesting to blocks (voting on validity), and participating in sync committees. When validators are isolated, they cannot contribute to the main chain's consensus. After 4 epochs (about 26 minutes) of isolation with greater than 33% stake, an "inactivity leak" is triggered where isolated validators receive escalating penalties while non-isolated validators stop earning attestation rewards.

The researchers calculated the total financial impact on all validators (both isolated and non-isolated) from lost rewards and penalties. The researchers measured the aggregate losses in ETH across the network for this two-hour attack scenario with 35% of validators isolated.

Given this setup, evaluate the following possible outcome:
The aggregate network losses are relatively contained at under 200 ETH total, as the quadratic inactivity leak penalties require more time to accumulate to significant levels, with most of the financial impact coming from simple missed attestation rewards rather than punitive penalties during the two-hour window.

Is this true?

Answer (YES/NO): NO